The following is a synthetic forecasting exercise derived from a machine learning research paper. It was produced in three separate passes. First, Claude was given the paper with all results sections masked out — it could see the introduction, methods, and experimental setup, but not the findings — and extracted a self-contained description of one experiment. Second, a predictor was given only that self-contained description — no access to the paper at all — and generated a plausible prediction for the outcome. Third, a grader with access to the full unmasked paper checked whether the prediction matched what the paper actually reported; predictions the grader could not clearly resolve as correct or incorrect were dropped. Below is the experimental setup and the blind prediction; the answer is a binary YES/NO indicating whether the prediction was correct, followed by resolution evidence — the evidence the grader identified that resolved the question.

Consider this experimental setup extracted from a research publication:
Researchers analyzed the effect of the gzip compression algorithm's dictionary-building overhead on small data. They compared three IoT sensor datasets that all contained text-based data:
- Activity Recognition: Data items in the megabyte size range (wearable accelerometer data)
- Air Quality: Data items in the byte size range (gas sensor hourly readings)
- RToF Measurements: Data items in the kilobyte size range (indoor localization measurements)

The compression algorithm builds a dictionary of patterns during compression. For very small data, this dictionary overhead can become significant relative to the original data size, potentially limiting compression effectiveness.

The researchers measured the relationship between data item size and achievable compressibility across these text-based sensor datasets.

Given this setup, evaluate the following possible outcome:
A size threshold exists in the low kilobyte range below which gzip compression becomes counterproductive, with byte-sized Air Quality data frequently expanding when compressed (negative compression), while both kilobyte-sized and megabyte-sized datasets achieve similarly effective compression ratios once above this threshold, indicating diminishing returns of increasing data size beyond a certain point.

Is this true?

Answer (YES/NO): NO